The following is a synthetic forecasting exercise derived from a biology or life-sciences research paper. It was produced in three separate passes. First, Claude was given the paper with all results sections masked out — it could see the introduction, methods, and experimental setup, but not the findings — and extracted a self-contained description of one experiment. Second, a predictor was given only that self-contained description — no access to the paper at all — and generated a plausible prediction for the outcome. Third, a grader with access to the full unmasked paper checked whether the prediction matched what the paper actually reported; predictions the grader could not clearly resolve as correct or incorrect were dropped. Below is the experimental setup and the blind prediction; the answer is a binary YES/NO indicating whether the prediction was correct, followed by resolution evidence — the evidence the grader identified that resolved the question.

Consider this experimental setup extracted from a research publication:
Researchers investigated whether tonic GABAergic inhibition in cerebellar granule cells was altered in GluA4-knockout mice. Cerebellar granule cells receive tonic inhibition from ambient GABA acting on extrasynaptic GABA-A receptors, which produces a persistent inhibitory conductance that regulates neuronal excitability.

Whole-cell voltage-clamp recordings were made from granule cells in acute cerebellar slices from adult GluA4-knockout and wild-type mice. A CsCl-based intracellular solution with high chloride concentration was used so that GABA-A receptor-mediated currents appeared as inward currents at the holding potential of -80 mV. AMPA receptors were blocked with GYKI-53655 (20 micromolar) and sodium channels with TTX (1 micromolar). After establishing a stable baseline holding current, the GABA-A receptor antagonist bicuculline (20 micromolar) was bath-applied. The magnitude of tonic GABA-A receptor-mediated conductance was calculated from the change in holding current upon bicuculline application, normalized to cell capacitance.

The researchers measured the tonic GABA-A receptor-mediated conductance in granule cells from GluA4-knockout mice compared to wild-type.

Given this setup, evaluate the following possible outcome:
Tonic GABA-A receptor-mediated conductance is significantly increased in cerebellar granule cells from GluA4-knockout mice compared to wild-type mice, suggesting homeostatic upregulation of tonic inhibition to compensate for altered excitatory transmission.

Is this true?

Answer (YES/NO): NO